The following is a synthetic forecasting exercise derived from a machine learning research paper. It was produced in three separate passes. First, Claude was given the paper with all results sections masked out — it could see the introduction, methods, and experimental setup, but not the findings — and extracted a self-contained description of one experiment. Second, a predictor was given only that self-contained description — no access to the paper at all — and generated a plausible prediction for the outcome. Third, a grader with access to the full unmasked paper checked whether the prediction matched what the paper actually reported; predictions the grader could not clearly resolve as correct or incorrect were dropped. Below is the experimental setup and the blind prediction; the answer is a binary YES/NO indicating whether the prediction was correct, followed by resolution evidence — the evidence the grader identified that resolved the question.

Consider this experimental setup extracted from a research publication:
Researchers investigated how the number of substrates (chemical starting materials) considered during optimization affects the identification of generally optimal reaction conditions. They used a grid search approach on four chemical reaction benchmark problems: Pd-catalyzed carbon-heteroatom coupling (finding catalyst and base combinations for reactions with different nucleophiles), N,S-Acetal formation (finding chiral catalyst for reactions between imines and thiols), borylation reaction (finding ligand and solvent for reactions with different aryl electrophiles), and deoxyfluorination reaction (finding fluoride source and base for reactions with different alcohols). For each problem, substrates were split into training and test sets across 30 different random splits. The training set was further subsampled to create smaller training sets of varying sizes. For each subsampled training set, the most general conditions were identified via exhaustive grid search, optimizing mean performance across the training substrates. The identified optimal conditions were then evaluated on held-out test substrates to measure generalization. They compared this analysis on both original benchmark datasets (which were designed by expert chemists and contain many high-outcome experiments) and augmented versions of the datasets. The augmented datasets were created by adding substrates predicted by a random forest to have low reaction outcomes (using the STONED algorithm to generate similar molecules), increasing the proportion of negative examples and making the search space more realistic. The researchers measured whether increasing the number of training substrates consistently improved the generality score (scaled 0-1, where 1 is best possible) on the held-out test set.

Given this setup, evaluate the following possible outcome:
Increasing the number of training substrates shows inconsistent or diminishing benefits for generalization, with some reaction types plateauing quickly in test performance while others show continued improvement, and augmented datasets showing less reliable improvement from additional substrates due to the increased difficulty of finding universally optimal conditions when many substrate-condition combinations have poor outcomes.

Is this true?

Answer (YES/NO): NO